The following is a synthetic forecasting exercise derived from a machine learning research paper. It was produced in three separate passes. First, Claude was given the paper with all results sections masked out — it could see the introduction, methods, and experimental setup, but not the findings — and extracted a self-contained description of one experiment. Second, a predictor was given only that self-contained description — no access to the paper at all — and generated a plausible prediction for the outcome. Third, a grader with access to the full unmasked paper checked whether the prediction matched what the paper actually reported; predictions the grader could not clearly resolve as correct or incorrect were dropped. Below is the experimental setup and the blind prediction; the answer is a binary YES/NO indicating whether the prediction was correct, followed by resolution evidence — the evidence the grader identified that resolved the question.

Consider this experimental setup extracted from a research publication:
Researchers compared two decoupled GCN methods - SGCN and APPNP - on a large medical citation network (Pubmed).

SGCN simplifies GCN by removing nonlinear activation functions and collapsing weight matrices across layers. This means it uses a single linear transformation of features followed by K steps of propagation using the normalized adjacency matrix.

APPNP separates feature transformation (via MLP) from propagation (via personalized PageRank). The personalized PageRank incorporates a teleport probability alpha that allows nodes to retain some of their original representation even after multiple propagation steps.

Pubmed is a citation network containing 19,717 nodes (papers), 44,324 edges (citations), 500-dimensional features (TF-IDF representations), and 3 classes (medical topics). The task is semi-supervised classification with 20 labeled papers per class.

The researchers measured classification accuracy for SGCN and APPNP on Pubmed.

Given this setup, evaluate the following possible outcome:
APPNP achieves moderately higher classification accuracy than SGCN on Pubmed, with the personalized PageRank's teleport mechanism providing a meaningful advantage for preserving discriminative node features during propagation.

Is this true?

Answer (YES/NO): NO